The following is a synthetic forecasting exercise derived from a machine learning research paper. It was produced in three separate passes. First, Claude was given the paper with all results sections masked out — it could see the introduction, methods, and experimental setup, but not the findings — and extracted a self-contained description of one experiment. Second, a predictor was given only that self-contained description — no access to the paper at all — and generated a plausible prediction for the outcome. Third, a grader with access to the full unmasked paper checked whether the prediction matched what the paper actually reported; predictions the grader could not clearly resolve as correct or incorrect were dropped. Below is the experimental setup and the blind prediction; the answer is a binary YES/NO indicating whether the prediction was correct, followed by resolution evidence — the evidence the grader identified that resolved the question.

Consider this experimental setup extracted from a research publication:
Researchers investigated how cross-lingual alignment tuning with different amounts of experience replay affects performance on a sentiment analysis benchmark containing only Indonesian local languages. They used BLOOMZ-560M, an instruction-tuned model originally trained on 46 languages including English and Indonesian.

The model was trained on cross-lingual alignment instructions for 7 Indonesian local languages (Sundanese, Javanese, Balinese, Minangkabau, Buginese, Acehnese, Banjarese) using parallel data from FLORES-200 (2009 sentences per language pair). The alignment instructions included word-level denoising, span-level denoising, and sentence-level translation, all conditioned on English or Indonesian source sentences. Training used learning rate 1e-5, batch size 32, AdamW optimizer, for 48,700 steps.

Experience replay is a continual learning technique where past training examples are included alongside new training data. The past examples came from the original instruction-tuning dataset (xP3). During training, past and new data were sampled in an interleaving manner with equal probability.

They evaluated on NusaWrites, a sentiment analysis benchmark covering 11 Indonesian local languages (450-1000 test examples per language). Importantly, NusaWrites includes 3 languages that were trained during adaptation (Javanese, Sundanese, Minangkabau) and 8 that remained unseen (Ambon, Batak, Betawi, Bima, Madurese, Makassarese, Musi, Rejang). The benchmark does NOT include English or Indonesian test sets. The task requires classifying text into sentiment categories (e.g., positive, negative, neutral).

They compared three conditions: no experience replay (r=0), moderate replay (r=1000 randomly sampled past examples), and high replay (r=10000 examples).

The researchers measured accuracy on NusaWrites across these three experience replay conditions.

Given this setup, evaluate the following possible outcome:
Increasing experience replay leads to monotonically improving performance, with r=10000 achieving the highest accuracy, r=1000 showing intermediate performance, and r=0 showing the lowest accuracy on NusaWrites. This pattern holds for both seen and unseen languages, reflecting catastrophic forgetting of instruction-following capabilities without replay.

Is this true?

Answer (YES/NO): NO